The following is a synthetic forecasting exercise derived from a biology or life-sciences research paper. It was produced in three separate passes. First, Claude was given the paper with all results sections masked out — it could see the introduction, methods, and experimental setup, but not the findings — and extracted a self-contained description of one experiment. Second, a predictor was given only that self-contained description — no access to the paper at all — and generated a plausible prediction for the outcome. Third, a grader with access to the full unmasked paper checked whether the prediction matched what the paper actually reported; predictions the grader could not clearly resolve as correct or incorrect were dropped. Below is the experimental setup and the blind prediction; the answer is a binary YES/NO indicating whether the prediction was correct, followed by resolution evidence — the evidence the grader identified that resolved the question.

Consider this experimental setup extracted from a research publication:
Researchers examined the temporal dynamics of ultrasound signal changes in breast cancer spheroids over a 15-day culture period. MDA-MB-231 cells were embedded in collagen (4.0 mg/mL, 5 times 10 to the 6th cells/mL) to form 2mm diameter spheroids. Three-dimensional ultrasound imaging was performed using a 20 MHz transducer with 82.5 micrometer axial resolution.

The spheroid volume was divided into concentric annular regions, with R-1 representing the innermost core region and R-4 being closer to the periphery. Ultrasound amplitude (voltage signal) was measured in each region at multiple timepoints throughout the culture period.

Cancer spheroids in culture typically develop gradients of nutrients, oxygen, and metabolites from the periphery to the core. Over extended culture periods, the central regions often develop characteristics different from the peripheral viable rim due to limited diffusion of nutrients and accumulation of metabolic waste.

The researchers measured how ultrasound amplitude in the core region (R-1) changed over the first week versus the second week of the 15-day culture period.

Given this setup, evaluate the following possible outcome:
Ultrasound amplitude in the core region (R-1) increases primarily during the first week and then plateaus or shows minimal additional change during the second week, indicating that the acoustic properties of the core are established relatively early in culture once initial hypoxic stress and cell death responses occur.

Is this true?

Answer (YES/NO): NO